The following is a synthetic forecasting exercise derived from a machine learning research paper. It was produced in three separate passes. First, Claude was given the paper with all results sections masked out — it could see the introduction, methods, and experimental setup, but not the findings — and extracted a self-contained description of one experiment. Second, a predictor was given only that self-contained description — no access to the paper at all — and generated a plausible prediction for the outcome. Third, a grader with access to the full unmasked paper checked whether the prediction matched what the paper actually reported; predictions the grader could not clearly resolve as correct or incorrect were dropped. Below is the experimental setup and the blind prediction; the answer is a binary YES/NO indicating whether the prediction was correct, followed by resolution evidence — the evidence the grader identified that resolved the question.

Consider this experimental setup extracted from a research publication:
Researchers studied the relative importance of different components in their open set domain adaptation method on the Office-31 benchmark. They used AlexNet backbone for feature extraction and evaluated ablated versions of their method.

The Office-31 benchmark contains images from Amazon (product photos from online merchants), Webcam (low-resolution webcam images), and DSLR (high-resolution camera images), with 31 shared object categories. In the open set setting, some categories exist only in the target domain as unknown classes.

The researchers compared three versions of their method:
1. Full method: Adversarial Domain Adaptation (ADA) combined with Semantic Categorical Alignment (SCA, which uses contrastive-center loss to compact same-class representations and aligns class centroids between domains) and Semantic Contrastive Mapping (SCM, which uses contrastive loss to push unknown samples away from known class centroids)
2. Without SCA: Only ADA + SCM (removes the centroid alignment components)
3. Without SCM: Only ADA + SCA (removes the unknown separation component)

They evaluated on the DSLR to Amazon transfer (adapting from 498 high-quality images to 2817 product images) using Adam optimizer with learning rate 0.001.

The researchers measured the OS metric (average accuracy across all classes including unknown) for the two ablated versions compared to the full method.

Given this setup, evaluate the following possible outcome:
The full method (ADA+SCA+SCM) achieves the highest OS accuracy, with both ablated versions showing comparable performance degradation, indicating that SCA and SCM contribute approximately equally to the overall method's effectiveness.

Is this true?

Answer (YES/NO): NO